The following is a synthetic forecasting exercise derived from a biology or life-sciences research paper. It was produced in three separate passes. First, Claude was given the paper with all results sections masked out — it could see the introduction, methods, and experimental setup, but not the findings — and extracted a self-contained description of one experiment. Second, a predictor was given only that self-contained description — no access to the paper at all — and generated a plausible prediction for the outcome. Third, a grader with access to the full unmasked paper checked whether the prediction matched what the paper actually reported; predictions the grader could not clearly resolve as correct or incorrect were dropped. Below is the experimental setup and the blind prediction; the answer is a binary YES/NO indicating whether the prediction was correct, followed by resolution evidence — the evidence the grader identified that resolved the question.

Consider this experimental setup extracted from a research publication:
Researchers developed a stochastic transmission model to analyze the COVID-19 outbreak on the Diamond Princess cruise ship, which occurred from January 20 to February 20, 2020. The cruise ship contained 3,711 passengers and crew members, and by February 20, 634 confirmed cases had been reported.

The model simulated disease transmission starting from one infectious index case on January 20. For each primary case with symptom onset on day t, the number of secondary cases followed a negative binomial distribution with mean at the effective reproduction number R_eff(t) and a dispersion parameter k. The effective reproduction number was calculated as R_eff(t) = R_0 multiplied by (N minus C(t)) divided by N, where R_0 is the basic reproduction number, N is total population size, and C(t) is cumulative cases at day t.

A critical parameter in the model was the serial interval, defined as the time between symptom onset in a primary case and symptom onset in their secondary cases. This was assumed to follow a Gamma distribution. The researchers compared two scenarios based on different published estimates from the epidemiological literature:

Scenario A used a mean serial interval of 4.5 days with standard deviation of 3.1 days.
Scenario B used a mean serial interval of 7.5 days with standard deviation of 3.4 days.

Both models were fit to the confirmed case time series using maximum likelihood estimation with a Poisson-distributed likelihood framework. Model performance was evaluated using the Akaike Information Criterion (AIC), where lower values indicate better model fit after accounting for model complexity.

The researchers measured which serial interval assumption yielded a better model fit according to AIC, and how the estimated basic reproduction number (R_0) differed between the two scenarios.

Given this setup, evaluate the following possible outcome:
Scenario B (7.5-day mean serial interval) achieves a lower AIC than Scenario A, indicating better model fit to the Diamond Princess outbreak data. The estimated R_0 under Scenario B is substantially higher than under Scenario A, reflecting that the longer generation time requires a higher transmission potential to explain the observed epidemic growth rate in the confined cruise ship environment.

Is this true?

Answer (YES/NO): NO